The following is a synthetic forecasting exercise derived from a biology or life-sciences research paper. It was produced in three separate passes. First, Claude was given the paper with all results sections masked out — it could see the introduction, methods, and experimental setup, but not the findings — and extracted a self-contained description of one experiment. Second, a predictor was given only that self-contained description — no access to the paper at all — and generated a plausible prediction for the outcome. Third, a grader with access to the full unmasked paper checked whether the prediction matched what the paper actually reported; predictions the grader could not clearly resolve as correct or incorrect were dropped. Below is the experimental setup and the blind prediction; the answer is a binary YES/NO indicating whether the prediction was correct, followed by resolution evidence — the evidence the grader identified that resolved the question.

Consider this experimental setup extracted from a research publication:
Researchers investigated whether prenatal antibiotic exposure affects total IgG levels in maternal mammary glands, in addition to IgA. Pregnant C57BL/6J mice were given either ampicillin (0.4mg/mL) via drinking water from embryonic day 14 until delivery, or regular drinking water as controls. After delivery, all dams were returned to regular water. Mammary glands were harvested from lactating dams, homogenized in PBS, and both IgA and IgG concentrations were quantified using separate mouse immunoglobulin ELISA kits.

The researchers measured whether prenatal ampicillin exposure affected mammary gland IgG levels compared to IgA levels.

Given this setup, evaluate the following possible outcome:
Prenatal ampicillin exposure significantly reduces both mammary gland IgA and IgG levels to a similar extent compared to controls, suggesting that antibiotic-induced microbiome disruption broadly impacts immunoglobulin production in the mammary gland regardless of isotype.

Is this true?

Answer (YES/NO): NO